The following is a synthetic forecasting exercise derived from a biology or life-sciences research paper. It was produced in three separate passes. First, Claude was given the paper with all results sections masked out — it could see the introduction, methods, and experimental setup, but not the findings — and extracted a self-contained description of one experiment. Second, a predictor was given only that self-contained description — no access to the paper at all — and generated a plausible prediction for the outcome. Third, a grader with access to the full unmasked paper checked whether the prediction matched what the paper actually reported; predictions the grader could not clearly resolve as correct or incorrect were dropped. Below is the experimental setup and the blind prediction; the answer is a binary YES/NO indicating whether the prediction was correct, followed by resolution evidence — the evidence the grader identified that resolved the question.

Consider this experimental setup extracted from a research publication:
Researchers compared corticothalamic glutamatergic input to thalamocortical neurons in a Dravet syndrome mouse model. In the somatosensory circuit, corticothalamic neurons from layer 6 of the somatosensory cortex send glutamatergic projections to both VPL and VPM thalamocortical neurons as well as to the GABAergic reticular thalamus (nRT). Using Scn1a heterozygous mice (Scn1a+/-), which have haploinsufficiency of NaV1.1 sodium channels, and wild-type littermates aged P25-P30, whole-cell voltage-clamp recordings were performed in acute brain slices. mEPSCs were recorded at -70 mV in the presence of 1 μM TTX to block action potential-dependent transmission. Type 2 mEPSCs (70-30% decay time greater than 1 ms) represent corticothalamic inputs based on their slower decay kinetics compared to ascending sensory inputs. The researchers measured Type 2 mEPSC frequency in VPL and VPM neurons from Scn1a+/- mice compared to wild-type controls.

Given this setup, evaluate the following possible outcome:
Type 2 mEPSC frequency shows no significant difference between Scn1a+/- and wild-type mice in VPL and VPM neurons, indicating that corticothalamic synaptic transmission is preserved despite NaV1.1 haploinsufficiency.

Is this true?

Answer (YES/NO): YES